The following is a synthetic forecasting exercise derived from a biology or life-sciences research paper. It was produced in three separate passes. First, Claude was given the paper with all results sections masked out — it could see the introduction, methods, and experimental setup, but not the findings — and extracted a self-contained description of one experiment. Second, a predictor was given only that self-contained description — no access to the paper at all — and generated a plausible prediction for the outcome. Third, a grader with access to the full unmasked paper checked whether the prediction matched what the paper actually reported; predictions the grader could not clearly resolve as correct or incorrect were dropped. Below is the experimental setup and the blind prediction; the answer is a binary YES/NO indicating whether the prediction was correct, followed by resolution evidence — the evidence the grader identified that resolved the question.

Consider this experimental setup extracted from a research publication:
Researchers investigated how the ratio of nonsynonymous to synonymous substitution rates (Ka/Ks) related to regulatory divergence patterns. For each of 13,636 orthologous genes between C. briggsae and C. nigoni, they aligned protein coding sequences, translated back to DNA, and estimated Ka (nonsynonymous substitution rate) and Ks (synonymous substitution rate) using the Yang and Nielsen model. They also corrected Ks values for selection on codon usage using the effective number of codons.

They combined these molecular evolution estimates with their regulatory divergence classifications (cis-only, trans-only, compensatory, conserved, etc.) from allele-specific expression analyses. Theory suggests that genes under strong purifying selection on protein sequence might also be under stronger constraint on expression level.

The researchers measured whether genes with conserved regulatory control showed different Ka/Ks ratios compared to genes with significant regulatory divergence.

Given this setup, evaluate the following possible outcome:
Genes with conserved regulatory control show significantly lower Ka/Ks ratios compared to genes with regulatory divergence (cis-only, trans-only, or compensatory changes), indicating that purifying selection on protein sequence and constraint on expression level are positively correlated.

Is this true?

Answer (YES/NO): NO